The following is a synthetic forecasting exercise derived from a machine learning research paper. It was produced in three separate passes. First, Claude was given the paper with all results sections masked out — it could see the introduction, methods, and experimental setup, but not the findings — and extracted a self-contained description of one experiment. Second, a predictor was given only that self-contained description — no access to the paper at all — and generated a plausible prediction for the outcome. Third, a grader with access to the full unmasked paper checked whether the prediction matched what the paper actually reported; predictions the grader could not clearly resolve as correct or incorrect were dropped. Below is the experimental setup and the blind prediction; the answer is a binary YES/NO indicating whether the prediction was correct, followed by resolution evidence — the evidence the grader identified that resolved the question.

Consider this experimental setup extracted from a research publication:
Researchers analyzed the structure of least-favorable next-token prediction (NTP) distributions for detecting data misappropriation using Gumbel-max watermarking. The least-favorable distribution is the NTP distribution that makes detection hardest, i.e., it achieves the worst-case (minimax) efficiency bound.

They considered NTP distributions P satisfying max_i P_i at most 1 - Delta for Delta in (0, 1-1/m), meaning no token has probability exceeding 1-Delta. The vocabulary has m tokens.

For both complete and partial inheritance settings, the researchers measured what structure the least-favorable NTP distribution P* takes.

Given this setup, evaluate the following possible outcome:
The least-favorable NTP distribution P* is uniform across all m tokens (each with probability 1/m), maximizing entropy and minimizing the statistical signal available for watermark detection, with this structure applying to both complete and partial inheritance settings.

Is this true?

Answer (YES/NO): NO